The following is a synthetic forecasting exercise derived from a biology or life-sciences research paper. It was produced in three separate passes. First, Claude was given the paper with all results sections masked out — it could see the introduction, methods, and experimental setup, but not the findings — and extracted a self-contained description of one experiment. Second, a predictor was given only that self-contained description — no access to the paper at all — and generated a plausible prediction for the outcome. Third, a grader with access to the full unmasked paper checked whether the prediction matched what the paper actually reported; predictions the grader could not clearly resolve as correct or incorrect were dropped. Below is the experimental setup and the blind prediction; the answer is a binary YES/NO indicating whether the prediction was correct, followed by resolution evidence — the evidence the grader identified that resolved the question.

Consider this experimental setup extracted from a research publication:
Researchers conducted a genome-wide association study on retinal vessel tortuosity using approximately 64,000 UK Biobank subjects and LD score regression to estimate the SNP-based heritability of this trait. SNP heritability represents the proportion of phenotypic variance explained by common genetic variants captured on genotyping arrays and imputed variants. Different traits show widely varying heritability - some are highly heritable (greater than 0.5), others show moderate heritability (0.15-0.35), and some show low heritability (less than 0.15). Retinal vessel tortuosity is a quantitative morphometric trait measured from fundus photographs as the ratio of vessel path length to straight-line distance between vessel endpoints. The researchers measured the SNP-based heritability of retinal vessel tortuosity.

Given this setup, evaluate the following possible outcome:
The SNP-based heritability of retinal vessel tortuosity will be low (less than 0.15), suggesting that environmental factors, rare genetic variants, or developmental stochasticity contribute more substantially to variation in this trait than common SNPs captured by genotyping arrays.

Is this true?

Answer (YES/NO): NO